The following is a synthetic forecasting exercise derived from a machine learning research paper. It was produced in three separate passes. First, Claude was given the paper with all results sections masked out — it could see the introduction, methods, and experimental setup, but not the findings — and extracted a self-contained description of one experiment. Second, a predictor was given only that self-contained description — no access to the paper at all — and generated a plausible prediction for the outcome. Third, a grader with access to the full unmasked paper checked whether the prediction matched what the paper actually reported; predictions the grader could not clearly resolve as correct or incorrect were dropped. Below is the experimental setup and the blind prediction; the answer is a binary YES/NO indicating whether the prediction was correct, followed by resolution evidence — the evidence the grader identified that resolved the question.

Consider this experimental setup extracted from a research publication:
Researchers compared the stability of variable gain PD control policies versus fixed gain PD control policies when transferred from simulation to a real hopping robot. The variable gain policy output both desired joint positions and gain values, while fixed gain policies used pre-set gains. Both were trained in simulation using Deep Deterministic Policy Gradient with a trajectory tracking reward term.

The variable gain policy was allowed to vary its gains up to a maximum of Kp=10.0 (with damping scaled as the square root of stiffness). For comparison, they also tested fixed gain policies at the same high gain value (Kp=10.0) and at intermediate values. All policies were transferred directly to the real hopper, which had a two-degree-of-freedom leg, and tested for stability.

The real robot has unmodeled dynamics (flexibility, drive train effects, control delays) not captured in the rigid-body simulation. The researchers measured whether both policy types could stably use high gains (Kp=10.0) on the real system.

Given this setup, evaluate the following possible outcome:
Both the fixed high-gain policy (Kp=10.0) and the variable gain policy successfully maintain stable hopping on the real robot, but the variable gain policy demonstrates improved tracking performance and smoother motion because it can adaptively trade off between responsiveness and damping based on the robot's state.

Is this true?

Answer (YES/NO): NO